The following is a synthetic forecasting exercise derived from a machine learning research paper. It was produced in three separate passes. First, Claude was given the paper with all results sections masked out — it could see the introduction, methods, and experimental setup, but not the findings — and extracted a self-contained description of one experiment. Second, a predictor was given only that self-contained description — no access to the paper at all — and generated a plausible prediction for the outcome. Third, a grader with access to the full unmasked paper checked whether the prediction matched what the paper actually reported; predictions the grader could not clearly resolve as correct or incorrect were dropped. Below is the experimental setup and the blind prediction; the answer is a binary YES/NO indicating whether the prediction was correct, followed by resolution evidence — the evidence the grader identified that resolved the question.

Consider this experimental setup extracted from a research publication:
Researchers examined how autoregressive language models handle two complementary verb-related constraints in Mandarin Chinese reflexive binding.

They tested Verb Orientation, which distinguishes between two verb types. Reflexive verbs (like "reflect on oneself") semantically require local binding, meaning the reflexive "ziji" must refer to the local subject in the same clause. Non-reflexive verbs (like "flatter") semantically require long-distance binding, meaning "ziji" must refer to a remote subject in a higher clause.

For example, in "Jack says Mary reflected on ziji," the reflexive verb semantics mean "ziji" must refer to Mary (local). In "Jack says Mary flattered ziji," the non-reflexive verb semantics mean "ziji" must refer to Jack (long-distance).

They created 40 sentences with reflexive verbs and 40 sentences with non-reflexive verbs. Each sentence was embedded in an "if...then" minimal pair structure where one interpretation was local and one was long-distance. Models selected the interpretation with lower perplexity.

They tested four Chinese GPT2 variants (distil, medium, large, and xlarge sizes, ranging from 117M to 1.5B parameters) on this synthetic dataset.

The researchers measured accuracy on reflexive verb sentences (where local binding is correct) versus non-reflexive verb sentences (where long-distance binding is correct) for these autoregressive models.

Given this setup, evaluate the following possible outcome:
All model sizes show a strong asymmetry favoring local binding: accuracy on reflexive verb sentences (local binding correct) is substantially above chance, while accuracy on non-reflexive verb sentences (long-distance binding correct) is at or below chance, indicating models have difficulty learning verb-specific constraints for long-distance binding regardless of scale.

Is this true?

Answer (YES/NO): YES